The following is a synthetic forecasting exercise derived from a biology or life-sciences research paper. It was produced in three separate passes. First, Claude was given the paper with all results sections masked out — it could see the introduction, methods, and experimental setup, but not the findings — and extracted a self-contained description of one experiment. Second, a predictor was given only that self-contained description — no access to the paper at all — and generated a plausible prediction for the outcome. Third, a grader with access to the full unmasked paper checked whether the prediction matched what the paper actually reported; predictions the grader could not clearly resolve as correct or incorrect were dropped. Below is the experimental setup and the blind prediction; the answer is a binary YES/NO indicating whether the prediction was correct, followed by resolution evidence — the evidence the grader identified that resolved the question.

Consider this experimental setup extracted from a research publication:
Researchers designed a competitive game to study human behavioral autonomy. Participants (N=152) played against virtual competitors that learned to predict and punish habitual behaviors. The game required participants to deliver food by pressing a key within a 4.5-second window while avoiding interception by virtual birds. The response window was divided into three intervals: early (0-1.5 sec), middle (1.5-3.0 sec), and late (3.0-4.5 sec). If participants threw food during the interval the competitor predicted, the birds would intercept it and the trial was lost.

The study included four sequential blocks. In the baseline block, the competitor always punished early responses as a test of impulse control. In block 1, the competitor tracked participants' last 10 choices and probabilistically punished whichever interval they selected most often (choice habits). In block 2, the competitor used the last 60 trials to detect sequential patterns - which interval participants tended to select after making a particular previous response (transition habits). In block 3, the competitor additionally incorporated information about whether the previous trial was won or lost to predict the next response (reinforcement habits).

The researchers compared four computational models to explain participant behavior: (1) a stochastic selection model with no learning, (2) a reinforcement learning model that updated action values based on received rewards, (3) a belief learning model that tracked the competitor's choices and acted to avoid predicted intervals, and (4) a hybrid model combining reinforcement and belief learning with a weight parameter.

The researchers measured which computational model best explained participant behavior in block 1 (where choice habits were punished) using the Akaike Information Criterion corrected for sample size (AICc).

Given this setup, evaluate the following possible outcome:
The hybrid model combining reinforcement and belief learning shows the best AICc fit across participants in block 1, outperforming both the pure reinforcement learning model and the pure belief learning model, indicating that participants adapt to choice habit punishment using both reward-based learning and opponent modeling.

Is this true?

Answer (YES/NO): NO